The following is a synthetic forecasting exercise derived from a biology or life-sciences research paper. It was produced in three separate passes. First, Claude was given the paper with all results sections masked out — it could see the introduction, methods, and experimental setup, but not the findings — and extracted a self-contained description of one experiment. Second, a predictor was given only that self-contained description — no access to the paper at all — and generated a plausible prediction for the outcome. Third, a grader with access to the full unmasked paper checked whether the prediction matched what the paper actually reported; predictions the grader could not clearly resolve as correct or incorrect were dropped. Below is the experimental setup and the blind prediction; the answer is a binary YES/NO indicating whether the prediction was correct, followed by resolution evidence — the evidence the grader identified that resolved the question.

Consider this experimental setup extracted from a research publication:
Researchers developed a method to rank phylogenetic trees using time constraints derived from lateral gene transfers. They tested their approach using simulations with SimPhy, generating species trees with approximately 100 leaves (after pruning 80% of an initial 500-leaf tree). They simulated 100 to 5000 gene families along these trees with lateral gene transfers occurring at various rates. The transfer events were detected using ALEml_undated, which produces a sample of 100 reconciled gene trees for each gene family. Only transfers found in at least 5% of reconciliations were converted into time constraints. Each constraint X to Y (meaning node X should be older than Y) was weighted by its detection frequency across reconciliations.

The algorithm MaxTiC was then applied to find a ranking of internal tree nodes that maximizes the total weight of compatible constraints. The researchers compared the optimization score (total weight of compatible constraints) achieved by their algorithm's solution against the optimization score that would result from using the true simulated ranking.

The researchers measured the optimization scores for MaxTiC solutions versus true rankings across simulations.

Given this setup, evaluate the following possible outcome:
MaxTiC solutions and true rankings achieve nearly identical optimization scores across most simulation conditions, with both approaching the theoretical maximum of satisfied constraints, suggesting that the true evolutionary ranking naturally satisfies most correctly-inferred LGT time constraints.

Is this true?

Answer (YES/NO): NO